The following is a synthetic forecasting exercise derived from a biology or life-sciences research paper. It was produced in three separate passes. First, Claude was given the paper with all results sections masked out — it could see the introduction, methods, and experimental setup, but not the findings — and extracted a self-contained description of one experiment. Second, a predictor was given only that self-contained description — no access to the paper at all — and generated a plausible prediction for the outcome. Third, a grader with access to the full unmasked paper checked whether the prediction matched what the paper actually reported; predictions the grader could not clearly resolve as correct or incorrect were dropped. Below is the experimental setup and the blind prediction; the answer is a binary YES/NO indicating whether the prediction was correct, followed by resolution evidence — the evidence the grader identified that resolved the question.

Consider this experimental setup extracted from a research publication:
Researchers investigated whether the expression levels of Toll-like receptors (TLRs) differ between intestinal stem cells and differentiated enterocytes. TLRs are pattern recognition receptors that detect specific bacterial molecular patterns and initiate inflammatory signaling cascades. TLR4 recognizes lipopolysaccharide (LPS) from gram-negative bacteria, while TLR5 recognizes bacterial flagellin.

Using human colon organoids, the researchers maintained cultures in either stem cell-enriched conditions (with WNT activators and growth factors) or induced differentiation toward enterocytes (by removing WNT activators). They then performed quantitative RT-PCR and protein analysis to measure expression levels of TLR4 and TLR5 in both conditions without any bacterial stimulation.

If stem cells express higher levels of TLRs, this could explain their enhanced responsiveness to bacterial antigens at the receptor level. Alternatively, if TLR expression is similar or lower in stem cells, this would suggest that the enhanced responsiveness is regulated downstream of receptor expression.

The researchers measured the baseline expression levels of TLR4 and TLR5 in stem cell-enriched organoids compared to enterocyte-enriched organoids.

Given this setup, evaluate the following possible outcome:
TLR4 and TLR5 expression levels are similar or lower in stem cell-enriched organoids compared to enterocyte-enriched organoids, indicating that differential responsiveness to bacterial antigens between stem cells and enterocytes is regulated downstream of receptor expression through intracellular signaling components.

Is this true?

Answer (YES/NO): NO